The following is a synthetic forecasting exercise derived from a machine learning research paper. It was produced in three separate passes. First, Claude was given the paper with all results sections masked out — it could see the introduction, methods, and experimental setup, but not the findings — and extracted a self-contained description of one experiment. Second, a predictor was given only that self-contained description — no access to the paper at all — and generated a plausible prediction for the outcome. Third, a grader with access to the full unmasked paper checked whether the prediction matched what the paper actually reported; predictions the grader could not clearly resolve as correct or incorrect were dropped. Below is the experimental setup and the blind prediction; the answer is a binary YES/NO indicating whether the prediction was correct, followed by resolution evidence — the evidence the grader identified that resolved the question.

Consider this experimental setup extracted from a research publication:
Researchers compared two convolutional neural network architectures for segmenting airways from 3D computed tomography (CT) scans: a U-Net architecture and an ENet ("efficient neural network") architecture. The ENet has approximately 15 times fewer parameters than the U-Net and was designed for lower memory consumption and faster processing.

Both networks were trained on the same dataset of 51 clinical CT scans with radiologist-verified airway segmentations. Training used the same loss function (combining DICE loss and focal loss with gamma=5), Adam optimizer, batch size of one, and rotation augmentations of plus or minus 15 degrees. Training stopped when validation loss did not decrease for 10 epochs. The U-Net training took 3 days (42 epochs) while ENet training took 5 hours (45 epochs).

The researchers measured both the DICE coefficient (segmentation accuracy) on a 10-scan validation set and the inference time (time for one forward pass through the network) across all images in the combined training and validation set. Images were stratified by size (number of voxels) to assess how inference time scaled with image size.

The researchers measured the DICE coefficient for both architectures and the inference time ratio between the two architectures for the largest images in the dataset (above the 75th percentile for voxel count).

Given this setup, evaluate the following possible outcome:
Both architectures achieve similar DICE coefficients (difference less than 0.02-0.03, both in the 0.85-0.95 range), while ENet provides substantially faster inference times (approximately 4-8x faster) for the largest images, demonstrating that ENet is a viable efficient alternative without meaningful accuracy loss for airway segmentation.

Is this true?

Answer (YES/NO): NO